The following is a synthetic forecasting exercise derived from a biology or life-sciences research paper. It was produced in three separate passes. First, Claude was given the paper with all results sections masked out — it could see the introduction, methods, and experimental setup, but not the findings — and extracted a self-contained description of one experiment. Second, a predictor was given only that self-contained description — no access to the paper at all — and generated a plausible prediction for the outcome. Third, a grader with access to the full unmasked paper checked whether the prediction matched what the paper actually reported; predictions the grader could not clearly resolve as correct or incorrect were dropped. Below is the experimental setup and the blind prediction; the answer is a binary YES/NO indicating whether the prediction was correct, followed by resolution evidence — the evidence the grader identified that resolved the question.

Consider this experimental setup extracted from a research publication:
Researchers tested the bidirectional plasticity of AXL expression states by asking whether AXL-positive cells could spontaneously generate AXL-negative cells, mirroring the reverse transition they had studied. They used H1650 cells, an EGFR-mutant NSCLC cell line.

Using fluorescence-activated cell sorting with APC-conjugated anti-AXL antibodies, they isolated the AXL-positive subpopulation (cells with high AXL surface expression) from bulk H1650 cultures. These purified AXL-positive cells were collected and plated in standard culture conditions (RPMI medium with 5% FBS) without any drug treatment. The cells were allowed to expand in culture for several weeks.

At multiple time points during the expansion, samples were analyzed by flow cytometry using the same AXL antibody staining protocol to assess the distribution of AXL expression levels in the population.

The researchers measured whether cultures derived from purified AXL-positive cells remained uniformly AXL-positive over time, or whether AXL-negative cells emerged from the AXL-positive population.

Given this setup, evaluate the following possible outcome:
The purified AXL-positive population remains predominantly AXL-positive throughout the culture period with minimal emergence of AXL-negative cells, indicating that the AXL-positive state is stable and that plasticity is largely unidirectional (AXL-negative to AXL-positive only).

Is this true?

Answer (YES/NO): NO